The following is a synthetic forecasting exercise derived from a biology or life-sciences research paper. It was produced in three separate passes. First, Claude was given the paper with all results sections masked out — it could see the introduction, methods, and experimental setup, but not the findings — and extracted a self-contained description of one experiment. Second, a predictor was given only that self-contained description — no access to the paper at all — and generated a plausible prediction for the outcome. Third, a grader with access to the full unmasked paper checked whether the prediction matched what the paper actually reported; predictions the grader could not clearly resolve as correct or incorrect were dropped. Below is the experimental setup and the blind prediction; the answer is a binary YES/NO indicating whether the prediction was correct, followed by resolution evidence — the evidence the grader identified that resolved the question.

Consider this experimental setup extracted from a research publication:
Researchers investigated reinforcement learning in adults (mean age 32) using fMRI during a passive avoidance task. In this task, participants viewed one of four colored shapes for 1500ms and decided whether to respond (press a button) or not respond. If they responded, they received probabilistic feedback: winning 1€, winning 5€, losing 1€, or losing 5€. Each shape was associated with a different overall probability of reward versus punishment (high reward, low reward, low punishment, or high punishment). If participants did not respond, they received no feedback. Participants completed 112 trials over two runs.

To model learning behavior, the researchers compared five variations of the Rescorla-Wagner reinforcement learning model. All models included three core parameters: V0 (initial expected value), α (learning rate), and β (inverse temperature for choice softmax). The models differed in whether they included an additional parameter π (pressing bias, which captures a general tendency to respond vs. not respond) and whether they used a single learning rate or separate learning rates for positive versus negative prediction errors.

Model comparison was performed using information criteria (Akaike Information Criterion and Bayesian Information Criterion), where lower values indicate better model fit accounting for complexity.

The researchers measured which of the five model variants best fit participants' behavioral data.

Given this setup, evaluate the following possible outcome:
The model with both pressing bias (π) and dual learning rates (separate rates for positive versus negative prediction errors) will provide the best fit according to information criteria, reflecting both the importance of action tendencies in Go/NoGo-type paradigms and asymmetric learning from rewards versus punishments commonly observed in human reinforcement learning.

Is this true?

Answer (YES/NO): NO